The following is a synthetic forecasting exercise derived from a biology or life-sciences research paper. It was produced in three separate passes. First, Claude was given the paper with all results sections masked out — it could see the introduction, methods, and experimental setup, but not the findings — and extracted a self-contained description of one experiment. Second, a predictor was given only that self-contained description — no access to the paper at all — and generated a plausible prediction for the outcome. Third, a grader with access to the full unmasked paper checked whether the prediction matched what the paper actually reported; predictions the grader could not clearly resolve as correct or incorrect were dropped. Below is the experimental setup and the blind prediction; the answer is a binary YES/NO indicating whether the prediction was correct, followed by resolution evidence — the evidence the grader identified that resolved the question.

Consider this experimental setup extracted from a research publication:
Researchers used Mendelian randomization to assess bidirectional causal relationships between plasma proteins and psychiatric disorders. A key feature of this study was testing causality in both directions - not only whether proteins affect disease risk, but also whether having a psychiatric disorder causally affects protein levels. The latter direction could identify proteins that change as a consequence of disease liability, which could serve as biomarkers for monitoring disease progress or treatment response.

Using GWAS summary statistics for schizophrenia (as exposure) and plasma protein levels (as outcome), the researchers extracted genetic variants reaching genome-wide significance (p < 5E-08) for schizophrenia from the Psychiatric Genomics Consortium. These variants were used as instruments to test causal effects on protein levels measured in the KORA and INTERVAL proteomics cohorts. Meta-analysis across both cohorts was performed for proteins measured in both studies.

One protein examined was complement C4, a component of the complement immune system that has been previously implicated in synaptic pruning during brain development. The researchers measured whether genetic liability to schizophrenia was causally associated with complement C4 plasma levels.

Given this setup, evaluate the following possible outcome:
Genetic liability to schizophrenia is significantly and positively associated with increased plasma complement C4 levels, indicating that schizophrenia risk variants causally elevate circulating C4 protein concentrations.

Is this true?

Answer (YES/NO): YES